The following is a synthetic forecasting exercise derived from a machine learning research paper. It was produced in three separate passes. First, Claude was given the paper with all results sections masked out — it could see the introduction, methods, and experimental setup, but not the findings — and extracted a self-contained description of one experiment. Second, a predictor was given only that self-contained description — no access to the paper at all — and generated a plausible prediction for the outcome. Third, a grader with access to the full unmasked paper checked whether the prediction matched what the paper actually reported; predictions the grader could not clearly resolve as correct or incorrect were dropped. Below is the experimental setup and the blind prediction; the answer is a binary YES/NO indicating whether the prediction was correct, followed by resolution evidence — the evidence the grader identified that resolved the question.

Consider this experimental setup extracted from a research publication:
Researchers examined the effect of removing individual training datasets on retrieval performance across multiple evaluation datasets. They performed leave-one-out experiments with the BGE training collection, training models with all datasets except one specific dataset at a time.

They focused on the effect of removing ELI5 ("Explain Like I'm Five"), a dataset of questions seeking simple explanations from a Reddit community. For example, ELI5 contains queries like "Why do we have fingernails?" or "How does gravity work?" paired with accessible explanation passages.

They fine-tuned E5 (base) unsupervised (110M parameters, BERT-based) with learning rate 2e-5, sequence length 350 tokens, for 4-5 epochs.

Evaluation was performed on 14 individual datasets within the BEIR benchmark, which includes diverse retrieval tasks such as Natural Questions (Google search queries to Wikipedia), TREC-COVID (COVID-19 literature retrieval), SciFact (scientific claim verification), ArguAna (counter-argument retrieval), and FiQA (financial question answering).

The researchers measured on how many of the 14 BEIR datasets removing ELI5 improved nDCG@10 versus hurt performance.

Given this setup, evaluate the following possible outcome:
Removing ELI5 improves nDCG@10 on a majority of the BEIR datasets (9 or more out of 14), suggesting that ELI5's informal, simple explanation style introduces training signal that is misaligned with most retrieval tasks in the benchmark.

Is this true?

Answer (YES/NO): NO